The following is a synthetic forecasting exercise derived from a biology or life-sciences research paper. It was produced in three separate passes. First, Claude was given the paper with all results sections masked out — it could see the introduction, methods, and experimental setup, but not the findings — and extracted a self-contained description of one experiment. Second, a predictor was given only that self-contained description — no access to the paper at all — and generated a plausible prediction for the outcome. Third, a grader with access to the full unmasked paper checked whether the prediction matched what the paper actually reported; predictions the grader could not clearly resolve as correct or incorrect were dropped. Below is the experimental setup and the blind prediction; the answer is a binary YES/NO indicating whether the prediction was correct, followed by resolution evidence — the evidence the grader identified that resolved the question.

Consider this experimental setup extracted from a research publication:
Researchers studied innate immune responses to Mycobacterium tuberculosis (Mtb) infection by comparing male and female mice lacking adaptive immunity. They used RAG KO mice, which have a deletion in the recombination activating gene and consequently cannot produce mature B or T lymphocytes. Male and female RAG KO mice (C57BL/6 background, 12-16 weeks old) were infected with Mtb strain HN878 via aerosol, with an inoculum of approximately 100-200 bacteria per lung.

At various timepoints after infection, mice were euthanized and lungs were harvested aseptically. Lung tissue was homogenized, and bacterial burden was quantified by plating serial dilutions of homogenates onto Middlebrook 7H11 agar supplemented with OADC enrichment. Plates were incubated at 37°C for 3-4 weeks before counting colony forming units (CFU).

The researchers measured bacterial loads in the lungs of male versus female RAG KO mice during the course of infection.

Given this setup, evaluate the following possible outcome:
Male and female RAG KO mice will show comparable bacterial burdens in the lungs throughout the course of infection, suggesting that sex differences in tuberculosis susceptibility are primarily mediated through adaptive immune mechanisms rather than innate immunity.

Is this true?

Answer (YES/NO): NO